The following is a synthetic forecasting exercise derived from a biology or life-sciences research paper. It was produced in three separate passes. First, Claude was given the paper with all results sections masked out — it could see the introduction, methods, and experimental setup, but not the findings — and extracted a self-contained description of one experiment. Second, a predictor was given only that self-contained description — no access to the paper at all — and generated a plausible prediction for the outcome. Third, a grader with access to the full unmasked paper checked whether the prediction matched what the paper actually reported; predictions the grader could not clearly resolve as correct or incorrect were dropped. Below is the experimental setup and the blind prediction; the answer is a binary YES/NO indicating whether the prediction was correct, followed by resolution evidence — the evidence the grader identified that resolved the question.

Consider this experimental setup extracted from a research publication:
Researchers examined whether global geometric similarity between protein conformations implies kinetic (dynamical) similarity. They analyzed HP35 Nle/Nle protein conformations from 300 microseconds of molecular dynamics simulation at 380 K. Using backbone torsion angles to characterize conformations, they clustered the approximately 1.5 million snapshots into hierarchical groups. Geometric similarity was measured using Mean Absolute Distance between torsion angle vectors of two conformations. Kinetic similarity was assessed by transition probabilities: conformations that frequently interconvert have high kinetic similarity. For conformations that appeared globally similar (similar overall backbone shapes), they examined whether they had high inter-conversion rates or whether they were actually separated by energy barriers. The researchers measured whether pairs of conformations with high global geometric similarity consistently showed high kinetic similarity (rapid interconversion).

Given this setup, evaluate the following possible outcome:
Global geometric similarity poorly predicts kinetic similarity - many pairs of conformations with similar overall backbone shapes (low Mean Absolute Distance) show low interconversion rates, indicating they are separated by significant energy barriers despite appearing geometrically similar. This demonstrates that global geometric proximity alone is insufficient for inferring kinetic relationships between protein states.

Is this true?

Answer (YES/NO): YES